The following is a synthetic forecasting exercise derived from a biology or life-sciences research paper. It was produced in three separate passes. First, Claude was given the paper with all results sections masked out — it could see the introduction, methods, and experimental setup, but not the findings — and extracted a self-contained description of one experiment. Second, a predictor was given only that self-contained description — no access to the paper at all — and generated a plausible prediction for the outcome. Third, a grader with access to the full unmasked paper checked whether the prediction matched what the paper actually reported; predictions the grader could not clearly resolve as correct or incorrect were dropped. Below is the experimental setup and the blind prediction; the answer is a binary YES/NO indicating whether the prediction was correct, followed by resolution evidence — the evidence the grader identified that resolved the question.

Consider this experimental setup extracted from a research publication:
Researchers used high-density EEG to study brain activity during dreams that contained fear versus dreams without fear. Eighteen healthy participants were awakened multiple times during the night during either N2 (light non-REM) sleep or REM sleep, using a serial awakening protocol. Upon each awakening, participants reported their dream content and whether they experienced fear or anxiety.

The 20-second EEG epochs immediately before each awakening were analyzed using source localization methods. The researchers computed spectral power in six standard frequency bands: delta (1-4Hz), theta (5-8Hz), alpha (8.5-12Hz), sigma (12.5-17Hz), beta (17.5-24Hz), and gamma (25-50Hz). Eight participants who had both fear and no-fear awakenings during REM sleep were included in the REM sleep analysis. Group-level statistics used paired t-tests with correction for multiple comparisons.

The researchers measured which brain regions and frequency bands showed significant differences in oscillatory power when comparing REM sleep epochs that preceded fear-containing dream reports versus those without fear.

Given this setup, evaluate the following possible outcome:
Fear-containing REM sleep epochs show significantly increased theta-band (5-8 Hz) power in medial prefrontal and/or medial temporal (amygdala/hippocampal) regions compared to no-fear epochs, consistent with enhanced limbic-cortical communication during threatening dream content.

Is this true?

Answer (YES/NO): NO